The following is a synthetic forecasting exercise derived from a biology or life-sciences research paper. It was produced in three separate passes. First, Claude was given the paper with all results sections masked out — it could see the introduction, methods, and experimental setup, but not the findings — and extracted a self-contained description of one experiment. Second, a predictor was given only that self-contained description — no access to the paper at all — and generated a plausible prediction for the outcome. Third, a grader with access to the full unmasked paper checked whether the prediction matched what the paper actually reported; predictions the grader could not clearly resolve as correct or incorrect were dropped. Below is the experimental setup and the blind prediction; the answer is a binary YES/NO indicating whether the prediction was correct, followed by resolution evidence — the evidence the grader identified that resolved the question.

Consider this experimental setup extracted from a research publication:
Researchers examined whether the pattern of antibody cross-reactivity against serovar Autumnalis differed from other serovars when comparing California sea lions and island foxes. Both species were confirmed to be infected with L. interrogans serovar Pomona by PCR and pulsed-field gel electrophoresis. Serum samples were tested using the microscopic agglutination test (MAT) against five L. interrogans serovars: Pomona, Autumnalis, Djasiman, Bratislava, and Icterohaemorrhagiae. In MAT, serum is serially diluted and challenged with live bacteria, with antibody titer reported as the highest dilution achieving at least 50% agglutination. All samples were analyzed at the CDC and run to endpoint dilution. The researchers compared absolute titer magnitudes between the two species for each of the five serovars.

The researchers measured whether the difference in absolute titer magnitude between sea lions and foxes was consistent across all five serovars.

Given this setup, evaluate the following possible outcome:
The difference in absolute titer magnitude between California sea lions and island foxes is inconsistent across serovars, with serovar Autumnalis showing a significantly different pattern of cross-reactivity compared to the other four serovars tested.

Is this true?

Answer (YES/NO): YES